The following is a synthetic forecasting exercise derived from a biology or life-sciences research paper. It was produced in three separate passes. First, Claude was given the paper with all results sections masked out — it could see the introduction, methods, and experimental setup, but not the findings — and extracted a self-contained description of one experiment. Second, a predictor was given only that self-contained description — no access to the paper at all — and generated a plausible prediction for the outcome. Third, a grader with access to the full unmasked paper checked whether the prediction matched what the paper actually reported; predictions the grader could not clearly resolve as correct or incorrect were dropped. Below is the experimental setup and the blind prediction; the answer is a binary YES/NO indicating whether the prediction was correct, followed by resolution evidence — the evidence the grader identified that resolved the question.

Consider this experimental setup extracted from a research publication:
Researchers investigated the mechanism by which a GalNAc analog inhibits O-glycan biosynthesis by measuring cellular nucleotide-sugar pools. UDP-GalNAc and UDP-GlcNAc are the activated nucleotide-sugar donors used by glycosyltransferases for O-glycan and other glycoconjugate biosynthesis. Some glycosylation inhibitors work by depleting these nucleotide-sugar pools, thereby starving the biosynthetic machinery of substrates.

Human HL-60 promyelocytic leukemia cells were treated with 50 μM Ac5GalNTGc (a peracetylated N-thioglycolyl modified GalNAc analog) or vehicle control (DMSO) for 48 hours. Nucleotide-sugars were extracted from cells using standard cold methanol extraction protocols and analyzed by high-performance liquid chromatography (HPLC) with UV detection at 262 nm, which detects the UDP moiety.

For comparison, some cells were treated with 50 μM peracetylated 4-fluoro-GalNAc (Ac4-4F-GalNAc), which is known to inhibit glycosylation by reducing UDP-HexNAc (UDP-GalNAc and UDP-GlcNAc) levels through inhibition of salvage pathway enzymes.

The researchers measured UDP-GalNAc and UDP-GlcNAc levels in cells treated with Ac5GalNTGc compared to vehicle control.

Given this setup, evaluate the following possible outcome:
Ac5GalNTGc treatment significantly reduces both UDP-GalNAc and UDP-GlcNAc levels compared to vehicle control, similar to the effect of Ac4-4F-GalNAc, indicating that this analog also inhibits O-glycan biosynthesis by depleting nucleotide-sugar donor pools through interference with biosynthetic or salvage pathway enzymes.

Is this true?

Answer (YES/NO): NO